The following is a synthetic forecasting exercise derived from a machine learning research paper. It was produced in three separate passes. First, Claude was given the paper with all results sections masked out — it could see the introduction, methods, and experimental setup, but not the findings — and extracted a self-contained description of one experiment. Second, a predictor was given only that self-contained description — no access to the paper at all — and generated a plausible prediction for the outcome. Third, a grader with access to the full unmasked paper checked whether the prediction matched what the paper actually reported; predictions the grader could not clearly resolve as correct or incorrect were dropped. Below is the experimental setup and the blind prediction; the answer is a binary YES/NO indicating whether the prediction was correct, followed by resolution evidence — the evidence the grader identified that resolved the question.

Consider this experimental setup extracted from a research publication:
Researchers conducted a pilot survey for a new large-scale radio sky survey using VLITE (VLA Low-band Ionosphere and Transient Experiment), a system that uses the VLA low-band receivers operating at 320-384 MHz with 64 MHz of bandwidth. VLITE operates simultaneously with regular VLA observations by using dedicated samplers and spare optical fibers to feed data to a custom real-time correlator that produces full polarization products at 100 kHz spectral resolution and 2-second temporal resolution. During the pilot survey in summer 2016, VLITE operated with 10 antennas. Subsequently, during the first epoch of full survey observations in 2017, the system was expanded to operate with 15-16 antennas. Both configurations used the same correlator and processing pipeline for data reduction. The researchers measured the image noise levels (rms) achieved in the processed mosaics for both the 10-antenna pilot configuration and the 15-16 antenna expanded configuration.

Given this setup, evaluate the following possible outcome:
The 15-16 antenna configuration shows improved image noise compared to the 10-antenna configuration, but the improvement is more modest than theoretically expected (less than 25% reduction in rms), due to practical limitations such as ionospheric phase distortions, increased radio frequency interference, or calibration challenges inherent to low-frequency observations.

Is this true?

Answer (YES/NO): NO